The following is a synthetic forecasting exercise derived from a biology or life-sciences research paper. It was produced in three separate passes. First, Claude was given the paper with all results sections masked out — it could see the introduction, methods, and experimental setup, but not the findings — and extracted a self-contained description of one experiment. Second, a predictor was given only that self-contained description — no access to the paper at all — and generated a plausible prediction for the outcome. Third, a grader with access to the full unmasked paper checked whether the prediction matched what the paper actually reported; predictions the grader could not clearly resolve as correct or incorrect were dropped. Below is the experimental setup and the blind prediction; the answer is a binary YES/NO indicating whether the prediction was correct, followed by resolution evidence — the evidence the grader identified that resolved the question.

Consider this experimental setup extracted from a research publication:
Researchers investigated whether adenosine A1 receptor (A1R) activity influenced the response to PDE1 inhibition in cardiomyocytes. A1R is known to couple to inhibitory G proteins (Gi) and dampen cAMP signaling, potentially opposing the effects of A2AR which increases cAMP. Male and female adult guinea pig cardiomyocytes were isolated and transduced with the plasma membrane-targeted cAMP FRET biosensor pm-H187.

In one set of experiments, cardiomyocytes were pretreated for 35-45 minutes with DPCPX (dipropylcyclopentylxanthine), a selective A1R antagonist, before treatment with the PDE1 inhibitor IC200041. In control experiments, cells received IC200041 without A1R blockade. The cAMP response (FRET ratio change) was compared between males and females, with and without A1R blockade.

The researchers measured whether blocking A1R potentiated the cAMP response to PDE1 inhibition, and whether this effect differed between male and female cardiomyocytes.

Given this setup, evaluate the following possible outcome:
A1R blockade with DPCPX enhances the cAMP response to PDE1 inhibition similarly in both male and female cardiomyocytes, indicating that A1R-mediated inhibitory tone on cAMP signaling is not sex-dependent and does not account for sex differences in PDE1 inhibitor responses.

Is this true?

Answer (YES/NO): NO